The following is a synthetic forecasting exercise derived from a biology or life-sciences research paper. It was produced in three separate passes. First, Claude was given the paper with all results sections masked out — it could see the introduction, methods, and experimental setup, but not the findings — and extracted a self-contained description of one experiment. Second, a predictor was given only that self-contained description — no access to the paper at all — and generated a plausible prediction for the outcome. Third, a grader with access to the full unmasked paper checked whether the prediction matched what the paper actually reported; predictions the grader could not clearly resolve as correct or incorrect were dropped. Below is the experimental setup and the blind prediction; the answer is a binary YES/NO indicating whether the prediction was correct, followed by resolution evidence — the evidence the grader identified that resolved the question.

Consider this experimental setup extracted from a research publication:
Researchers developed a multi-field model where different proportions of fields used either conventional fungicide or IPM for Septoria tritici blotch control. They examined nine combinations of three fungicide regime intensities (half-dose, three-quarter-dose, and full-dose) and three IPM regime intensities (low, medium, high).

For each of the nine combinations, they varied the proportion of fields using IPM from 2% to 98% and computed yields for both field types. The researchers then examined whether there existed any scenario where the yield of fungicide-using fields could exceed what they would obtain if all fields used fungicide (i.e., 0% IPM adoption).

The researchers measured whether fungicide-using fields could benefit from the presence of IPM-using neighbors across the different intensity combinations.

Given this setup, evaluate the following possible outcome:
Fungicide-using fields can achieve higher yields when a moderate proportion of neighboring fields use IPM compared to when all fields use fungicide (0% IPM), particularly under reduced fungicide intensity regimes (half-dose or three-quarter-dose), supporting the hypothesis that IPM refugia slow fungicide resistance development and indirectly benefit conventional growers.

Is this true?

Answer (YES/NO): NO